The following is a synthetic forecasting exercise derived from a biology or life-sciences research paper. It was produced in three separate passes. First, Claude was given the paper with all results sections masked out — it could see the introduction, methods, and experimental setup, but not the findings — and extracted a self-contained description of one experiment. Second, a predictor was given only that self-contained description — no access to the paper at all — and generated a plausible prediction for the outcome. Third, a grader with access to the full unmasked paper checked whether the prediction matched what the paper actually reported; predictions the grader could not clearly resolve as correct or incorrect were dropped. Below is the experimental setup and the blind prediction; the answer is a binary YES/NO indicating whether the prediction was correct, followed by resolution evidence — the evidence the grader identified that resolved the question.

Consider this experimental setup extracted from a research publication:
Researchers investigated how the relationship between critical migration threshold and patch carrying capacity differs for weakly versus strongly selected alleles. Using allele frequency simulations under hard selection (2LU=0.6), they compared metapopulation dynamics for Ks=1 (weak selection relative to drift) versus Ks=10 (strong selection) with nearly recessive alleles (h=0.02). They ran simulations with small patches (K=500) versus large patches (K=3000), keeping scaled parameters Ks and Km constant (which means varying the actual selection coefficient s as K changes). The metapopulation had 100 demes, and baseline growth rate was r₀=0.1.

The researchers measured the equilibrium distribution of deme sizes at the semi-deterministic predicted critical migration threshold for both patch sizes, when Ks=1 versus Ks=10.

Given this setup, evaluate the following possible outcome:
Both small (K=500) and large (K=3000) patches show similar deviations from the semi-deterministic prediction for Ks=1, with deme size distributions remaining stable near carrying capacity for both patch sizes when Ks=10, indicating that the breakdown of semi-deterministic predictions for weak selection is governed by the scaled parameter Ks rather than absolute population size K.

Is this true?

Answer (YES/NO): NO